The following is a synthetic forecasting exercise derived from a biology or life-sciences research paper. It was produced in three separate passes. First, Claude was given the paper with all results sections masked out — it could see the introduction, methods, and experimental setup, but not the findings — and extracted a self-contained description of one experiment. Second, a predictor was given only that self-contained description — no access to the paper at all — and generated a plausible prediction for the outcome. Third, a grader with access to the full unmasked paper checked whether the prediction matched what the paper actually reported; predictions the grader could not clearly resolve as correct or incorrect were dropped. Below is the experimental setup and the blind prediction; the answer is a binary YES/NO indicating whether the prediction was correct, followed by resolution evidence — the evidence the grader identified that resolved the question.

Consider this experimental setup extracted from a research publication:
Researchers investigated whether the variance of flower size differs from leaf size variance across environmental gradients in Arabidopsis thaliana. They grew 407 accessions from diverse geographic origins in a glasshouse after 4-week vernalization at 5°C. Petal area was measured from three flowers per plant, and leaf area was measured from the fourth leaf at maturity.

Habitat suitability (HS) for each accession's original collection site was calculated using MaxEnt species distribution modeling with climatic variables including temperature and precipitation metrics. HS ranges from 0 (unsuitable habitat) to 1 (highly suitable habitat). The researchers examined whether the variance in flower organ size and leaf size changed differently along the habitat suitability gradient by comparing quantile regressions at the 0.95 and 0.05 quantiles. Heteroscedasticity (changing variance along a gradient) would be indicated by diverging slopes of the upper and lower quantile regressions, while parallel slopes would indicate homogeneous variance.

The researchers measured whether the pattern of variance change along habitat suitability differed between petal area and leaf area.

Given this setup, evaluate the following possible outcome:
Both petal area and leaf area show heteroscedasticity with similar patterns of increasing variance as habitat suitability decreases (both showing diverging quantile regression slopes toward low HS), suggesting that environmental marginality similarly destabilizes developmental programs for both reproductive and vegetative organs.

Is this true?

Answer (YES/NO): NO